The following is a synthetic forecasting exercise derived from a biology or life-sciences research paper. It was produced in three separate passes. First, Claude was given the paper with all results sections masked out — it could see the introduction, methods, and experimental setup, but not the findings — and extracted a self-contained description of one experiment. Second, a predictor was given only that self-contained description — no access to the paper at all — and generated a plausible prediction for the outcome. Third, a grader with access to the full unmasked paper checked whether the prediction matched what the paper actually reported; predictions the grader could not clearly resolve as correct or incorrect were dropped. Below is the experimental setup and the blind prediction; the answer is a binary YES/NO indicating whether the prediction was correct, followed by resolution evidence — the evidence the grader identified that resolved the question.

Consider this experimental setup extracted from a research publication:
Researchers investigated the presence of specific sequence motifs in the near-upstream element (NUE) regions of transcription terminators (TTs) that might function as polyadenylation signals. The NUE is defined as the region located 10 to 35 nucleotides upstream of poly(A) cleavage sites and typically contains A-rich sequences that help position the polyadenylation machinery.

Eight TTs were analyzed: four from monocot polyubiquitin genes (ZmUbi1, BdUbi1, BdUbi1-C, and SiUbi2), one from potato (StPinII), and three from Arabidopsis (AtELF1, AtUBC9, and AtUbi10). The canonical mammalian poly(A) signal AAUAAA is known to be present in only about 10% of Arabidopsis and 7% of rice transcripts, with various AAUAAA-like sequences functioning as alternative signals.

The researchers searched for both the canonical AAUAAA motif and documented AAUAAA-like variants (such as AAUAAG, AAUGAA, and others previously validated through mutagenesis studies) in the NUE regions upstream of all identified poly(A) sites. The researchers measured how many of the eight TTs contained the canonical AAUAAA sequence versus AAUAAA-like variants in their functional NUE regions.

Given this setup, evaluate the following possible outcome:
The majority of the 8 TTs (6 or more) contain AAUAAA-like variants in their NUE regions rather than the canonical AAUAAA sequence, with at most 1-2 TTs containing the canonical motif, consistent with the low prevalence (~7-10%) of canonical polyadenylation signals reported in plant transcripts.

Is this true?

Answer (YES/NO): YES